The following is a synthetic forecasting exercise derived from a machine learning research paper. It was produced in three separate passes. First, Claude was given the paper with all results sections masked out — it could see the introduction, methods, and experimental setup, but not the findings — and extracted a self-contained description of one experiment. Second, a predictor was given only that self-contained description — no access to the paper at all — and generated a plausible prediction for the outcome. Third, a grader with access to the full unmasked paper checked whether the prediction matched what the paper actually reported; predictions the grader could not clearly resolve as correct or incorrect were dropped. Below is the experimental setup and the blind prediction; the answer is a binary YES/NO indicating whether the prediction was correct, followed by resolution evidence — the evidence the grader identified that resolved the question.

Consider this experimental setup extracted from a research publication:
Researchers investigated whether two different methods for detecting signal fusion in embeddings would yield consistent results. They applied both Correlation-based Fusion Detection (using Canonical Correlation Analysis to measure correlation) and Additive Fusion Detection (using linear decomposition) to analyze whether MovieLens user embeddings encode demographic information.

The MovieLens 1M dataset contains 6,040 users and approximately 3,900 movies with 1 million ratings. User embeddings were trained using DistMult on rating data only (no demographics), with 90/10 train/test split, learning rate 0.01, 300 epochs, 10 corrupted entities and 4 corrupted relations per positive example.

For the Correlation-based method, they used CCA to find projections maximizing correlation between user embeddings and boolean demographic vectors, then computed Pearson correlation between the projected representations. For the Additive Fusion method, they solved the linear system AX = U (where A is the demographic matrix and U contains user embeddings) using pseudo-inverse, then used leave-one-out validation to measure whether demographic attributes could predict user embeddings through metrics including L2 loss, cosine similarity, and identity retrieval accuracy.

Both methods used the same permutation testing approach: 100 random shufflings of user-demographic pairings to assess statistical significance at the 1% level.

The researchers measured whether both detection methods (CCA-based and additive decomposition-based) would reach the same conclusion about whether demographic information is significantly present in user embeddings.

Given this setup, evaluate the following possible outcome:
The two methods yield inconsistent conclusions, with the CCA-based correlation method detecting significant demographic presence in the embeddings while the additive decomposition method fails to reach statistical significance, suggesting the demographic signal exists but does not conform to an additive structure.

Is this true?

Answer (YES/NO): NO